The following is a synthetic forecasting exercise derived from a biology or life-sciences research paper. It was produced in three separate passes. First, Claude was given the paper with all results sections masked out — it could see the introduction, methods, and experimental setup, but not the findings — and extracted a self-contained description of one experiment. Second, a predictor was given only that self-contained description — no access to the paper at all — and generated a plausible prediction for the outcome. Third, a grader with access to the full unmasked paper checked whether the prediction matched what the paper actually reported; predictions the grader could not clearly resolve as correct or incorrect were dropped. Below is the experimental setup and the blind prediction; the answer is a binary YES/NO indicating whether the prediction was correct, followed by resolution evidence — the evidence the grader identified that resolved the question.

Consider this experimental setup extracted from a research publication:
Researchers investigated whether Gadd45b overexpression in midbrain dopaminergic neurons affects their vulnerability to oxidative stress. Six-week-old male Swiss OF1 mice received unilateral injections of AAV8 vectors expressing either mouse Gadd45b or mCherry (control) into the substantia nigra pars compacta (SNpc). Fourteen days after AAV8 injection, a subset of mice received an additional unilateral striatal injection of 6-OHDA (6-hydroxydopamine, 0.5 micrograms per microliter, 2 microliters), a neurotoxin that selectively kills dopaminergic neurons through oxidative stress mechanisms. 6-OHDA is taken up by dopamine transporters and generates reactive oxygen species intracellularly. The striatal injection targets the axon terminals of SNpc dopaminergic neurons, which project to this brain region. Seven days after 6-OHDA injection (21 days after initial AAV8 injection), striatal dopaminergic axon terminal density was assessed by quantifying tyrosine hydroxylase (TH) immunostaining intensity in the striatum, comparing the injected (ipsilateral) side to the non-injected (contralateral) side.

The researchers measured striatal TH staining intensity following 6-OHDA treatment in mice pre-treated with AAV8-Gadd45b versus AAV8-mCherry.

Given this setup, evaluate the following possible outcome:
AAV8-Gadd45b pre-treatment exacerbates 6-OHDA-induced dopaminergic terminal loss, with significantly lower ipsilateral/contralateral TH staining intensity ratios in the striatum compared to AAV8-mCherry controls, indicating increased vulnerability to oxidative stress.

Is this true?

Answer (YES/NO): YES